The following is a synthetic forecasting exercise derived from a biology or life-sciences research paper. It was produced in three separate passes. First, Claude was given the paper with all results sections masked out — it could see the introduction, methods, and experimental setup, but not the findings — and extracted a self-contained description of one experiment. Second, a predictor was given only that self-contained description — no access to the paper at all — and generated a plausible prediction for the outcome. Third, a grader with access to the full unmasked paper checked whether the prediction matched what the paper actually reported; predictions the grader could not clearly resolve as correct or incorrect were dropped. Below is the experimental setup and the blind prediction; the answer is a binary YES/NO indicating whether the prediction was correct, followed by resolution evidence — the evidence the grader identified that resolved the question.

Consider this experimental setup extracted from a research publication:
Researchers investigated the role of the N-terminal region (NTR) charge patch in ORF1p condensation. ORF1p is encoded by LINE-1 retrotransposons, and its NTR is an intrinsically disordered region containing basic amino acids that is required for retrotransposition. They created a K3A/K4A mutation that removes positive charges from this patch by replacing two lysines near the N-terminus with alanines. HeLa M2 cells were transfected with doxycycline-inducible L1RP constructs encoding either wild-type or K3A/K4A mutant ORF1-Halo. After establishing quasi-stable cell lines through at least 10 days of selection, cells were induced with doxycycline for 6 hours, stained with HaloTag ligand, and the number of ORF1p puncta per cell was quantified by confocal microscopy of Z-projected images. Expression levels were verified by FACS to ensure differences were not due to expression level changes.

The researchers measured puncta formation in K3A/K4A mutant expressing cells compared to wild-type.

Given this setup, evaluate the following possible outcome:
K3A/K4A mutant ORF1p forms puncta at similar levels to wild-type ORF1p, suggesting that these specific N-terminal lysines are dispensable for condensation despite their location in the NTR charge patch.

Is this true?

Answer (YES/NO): NO